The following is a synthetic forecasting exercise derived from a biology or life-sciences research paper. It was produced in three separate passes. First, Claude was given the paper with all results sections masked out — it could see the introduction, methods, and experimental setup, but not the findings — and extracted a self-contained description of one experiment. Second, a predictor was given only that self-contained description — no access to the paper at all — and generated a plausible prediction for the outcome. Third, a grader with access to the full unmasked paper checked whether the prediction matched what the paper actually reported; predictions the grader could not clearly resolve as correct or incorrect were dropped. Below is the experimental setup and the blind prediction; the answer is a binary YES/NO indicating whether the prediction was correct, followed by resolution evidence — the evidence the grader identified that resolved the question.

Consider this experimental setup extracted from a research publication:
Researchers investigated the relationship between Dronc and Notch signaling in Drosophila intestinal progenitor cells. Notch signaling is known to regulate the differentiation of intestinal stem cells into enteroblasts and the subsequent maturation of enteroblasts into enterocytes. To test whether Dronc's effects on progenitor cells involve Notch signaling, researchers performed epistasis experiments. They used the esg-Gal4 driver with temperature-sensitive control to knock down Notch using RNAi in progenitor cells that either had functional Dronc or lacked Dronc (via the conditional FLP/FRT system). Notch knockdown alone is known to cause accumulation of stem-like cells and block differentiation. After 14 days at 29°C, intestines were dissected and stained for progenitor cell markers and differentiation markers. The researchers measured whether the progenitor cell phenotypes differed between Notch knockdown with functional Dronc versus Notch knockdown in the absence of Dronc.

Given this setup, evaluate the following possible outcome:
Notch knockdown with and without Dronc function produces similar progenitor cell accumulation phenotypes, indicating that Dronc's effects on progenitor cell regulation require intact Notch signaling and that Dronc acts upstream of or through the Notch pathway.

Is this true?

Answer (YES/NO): NO